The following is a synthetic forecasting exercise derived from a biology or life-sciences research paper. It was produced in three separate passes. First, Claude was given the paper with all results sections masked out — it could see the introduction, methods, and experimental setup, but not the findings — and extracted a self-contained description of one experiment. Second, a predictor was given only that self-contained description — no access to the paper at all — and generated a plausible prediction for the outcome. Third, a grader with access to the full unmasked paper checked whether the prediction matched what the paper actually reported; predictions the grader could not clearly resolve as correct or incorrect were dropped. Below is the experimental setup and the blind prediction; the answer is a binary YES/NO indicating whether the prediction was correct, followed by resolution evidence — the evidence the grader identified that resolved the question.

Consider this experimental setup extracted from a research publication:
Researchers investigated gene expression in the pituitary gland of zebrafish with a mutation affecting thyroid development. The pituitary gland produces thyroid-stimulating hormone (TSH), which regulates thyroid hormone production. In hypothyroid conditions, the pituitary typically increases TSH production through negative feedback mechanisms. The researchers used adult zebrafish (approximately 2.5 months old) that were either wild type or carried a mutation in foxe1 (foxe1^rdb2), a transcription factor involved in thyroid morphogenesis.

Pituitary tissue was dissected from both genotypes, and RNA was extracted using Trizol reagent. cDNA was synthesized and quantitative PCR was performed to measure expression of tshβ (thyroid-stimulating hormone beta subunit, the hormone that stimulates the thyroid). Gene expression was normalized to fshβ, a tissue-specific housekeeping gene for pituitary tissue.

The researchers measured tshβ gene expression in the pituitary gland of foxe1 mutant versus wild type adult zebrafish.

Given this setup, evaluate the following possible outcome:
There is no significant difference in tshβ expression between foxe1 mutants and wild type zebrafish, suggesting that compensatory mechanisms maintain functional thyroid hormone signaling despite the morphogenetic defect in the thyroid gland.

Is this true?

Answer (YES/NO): NO